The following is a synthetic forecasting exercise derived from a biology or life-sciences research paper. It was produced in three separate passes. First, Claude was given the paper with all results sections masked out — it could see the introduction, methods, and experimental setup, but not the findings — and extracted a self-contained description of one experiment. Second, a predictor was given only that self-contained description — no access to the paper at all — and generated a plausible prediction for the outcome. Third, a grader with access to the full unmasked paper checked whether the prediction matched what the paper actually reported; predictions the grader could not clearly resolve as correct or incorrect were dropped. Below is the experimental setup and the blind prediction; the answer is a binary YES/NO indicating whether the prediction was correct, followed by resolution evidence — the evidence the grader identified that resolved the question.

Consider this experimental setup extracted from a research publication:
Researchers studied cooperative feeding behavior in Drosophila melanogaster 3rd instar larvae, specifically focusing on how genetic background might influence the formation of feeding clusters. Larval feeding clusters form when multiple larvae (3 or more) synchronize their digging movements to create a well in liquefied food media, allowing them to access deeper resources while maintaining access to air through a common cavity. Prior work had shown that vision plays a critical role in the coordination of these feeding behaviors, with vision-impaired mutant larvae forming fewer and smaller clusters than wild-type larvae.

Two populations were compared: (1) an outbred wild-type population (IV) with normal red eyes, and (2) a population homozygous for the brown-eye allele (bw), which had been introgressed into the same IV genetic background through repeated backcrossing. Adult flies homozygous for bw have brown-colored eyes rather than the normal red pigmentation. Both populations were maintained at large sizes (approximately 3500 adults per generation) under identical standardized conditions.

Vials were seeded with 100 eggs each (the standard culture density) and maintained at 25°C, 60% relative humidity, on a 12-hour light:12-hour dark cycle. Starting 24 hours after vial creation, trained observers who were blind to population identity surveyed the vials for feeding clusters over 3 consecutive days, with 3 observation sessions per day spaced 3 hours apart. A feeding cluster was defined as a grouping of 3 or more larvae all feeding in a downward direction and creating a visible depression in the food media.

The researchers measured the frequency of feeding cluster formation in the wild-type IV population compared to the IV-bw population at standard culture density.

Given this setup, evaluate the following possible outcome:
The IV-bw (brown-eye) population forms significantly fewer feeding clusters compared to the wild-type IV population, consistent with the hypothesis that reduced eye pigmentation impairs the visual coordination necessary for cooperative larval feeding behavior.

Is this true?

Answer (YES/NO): NO